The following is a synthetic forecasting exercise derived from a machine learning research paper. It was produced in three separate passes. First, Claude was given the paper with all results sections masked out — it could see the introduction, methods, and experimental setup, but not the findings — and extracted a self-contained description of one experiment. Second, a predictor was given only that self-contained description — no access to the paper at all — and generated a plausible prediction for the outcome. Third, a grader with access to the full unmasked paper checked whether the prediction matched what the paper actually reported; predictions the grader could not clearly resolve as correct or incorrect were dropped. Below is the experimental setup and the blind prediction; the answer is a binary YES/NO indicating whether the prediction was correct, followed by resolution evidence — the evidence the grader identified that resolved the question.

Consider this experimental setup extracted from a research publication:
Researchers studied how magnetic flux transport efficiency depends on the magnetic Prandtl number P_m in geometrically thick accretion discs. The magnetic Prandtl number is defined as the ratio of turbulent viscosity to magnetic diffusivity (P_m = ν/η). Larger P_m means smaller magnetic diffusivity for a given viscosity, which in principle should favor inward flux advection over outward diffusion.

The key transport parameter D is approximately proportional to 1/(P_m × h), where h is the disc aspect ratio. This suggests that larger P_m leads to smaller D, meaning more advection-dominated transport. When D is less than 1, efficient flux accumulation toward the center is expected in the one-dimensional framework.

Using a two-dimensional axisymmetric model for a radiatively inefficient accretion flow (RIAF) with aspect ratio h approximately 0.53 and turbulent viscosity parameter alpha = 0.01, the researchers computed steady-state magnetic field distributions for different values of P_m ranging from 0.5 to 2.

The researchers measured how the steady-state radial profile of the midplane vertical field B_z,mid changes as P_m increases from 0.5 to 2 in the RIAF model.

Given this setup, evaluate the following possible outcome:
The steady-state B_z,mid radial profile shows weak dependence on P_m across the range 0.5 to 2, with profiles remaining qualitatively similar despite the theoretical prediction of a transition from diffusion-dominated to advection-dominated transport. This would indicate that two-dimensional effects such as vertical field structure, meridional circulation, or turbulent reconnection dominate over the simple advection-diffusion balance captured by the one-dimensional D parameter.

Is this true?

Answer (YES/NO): NO